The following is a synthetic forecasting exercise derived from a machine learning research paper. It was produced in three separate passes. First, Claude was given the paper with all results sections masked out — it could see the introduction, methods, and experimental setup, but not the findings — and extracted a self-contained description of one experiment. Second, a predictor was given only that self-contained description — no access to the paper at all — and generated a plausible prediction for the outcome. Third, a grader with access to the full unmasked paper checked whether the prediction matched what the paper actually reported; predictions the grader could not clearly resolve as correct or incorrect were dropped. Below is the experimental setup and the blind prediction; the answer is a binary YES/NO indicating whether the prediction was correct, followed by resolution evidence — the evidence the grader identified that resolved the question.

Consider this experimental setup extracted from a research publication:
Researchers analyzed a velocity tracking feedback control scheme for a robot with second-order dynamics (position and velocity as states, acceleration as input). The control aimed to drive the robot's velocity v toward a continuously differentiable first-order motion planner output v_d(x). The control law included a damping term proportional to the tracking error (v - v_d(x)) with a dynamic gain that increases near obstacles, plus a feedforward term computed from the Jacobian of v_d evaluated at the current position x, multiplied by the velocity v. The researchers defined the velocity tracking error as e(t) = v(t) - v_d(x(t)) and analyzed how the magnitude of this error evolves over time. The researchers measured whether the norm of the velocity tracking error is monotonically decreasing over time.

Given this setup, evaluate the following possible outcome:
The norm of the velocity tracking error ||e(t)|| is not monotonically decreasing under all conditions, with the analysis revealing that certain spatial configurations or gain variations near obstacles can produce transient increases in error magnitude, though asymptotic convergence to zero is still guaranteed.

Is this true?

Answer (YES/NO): NO